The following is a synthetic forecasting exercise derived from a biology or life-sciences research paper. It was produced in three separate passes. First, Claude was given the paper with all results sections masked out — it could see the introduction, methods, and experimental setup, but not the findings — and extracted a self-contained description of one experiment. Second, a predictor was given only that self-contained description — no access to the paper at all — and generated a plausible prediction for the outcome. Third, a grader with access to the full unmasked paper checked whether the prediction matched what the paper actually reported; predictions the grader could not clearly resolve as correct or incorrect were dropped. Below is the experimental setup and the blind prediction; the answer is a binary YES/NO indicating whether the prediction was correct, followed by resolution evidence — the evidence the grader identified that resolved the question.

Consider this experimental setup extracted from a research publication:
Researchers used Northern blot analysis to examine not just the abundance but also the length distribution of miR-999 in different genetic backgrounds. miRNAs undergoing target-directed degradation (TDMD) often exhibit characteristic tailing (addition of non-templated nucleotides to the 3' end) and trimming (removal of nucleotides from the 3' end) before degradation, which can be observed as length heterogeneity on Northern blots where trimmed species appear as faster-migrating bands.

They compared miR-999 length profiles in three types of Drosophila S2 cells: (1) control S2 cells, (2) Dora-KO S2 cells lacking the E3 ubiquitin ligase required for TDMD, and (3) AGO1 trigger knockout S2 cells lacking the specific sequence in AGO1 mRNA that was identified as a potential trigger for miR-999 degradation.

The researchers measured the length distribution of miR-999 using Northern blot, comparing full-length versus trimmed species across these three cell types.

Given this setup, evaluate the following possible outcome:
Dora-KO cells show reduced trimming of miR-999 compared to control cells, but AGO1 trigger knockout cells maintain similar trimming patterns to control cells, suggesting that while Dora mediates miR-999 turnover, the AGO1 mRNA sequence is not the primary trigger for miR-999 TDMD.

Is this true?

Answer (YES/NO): NO